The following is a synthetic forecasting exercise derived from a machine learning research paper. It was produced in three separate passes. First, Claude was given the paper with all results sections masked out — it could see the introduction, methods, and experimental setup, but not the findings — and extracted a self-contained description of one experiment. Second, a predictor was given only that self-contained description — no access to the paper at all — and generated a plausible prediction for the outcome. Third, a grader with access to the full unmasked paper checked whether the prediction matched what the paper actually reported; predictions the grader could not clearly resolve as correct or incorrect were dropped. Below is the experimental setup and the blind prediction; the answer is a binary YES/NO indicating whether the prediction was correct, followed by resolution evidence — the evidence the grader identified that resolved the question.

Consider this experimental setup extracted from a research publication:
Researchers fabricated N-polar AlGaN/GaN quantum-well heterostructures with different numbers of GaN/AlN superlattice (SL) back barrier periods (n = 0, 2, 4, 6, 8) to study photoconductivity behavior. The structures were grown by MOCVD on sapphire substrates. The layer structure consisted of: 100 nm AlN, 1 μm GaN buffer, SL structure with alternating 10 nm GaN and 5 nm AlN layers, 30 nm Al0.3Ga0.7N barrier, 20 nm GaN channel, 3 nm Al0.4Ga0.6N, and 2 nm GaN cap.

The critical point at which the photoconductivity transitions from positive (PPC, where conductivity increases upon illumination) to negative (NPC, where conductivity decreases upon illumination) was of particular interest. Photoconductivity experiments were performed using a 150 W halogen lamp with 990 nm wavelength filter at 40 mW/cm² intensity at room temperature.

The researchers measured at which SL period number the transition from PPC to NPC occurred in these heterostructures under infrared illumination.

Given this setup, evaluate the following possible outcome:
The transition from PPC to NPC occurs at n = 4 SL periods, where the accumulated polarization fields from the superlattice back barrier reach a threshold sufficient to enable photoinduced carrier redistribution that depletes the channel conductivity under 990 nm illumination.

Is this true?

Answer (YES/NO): NO